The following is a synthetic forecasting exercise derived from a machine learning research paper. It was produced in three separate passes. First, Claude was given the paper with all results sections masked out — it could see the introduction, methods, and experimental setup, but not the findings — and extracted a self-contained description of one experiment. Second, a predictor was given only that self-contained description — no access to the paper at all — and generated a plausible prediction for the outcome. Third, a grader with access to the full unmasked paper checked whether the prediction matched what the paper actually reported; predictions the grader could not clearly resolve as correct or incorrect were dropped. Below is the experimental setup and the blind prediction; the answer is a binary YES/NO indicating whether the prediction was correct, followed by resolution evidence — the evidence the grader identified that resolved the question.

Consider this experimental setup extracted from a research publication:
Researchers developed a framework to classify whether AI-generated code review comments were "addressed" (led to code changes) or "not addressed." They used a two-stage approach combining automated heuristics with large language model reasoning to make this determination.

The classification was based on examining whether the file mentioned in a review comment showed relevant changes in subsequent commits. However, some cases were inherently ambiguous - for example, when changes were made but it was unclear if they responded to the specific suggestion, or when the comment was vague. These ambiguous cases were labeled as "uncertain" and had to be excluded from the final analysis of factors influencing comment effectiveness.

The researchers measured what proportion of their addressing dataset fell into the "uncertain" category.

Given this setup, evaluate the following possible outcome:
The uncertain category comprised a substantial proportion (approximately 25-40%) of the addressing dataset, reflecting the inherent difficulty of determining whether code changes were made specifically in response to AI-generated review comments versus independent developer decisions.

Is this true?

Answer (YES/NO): NO